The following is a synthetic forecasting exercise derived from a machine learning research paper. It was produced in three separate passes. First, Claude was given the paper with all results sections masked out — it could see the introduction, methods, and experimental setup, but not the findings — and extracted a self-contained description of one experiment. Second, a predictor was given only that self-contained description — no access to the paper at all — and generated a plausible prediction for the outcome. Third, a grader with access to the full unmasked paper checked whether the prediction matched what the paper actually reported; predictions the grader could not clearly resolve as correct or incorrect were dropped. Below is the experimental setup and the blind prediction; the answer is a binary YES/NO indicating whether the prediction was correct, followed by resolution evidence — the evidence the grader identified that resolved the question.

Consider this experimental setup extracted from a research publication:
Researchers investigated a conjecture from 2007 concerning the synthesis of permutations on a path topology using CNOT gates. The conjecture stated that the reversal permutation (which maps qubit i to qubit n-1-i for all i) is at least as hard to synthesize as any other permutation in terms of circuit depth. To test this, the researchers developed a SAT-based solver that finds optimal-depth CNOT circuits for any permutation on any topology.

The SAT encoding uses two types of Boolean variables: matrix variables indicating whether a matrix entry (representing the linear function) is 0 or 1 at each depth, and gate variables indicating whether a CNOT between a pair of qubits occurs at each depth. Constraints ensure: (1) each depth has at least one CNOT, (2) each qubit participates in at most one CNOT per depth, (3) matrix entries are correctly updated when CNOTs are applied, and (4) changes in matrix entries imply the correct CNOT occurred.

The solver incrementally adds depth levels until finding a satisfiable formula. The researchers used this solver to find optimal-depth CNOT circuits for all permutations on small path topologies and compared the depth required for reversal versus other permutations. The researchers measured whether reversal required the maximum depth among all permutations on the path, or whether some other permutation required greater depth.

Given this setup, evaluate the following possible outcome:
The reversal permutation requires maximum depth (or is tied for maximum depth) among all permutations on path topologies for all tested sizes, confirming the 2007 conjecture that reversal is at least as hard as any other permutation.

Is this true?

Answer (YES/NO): NO